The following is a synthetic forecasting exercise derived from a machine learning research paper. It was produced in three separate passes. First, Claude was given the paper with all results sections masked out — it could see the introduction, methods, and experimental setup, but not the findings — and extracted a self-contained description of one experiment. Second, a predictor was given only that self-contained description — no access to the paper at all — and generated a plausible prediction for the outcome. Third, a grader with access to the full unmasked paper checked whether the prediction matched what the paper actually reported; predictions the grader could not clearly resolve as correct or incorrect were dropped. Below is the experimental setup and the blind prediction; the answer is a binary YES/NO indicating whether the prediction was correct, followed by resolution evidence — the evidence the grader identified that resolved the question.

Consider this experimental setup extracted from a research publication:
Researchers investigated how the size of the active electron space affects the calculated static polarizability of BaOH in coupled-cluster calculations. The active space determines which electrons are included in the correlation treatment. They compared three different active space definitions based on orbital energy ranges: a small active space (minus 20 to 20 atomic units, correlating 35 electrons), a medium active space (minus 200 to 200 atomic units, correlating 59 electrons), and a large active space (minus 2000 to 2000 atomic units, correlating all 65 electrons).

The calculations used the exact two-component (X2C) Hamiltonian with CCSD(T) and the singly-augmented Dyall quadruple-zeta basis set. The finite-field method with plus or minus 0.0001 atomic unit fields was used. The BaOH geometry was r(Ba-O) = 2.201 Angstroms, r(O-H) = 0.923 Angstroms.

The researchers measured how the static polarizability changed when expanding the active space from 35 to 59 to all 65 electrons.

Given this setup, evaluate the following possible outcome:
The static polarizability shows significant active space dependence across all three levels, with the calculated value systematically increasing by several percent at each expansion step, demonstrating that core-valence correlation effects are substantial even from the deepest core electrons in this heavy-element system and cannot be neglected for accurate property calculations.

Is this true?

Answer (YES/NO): NO